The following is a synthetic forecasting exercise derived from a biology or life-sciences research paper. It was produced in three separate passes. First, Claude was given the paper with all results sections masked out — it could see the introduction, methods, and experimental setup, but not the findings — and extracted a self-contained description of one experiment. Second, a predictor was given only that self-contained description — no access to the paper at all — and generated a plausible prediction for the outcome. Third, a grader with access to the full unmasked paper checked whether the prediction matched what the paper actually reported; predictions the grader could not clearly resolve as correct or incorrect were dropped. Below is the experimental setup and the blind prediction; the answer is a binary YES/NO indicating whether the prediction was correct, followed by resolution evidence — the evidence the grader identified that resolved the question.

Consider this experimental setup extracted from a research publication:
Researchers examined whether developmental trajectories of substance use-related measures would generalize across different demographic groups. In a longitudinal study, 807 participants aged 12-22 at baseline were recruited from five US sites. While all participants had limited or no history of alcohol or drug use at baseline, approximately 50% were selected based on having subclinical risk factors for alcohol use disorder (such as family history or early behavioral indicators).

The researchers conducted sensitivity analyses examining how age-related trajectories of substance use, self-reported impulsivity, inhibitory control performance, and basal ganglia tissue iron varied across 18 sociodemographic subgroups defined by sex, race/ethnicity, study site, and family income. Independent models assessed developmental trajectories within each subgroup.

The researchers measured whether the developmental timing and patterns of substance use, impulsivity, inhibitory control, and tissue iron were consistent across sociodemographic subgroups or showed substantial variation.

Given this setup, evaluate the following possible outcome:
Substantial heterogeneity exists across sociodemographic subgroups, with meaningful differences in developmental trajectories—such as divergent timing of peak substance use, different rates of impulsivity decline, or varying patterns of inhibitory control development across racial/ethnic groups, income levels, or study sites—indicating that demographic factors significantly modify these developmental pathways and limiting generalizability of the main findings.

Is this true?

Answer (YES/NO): NO